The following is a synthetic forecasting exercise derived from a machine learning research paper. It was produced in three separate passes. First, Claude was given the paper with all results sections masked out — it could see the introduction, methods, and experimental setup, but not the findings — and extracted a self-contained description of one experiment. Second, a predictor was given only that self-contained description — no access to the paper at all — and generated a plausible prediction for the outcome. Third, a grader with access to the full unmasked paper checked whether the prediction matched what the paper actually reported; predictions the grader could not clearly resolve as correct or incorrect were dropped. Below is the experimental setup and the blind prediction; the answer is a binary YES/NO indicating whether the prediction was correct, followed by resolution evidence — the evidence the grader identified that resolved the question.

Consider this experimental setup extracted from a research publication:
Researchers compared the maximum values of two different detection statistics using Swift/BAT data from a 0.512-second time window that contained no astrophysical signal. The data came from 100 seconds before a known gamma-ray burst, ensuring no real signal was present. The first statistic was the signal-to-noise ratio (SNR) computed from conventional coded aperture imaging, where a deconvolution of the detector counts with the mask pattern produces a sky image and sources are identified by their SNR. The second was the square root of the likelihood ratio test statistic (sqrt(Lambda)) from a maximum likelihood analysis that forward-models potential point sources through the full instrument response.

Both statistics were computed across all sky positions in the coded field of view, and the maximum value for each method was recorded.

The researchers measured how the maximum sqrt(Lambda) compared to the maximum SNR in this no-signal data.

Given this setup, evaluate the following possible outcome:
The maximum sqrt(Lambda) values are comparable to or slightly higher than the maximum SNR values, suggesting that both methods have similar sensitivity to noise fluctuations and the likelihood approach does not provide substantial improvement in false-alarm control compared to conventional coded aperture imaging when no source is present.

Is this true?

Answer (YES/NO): NO